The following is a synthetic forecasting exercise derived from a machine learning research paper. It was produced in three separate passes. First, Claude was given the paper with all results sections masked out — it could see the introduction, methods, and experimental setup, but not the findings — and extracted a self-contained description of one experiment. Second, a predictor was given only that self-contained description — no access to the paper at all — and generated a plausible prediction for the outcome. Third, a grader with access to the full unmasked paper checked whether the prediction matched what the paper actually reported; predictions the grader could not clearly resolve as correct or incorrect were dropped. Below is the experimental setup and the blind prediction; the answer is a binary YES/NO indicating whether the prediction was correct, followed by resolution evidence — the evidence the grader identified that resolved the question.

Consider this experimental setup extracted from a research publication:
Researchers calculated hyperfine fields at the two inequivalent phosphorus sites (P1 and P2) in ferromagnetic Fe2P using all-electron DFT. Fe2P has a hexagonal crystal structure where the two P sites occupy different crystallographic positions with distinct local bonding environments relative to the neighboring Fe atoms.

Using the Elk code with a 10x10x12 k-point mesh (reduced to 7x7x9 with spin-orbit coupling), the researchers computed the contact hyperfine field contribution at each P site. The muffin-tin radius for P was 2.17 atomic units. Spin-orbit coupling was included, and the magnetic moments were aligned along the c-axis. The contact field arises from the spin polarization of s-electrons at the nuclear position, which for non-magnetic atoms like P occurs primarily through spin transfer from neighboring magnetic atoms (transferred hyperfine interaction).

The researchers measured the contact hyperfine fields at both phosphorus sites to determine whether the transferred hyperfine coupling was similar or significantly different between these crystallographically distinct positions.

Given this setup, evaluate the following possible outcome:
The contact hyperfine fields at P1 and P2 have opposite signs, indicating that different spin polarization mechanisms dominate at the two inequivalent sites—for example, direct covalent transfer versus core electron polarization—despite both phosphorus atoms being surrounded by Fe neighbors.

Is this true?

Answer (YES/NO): NO